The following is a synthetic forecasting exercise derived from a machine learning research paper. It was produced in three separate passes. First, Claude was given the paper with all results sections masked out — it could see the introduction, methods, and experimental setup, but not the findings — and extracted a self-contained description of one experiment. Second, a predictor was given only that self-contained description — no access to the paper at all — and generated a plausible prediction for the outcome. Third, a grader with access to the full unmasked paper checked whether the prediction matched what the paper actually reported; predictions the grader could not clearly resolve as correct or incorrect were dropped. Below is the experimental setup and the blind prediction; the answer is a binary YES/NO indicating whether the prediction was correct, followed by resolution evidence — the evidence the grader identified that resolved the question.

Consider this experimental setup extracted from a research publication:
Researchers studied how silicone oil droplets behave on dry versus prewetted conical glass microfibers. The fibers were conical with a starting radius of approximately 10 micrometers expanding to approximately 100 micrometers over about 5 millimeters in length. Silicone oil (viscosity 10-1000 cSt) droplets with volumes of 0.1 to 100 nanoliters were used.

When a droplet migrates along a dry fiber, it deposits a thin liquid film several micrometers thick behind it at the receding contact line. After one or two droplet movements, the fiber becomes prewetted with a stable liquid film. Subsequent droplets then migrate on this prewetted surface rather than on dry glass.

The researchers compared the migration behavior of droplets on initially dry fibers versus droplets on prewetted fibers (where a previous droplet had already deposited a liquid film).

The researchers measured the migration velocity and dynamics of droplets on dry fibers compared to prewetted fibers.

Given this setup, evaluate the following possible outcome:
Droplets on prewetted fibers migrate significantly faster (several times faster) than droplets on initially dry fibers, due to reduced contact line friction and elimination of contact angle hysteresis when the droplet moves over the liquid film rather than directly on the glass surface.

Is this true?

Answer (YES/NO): YES